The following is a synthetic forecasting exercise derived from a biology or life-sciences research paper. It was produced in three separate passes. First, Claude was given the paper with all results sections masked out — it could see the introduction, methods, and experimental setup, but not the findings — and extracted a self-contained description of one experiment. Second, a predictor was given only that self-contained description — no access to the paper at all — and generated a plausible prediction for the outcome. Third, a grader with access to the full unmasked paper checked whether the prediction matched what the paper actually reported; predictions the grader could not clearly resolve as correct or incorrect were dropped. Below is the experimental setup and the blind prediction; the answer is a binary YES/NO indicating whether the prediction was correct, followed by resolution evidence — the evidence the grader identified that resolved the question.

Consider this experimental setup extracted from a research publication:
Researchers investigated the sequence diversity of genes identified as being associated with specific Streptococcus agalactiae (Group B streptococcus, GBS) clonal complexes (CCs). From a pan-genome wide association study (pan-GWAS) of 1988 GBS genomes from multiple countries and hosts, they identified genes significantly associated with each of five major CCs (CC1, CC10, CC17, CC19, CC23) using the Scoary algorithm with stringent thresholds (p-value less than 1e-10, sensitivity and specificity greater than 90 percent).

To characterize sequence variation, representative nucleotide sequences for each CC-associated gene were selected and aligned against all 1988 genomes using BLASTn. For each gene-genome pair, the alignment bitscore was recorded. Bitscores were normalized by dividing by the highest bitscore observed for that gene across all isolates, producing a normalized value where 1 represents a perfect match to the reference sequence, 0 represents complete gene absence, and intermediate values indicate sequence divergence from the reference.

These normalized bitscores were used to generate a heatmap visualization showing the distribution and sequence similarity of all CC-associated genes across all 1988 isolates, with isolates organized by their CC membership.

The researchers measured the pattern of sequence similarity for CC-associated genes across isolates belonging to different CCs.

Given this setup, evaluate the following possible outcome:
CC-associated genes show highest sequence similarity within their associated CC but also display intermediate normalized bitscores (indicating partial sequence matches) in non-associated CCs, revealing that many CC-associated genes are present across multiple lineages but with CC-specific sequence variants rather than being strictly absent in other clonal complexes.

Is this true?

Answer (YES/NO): YES